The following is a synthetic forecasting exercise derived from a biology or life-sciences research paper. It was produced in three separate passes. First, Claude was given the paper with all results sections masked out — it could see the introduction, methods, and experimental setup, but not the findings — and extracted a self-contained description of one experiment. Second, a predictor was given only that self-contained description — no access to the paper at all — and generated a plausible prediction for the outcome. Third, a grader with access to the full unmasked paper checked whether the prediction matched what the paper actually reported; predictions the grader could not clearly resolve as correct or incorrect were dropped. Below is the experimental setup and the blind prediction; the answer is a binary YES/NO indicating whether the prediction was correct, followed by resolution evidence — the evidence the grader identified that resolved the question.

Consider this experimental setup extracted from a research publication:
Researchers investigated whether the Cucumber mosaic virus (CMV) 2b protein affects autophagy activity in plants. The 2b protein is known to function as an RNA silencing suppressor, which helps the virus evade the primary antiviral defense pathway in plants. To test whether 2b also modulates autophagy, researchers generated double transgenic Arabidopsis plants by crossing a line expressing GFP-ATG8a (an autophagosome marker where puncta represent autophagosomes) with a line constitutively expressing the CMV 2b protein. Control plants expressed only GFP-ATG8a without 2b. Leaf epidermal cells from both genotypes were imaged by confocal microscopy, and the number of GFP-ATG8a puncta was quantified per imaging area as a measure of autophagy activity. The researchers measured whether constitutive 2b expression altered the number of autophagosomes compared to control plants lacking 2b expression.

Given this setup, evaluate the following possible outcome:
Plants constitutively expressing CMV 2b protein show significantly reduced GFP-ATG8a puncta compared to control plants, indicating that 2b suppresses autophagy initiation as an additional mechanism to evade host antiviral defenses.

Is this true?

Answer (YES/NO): YES